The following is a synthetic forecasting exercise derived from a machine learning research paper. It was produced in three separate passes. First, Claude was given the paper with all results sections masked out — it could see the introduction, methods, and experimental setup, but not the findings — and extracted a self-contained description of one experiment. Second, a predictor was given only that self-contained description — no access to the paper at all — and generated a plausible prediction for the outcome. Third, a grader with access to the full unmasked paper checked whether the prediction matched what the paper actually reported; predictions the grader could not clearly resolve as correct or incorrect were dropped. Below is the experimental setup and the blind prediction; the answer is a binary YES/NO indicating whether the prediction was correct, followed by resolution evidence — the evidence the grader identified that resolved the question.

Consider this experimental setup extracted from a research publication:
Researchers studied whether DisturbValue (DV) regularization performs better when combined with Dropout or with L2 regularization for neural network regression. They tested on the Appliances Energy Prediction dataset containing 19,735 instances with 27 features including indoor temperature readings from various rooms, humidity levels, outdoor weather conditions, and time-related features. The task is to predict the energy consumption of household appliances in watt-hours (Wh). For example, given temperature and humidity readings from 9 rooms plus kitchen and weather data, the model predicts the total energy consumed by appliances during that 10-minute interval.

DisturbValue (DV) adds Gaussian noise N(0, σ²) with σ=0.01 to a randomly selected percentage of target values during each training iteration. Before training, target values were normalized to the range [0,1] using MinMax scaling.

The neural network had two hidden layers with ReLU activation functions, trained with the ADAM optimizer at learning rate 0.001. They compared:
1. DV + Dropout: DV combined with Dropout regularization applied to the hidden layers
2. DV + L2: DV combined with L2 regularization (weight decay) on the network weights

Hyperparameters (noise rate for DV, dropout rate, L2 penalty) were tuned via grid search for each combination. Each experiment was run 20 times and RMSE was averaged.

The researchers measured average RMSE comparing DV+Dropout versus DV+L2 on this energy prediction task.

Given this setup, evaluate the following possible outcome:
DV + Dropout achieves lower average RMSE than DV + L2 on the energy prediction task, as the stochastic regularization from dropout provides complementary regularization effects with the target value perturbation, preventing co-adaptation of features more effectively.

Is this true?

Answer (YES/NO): YES